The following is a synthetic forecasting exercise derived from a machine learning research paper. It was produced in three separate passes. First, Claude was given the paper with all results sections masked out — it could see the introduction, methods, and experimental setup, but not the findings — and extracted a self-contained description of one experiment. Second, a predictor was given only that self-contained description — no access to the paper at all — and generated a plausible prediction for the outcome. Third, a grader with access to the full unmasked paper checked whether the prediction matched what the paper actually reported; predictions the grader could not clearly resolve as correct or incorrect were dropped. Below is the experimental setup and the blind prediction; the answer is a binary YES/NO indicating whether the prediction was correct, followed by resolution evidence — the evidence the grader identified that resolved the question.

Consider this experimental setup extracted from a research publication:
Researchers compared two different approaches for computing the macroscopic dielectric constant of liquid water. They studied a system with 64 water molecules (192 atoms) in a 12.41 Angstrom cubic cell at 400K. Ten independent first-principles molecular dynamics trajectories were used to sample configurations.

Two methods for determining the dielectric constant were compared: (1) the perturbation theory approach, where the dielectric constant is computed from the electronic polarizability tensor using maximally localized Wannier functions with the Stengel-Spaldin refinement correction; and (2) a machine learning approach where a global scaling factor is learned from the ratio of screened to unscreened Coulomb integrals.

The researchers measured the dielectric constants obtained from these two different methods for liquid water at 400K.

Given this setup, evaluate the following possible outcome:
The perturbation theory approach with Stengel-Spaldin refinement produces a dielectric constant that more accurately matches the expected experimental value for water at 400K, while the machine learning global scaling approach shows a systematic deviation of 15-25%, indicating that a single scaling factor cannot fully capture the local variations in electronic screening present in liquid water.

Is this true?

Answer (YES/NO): NO